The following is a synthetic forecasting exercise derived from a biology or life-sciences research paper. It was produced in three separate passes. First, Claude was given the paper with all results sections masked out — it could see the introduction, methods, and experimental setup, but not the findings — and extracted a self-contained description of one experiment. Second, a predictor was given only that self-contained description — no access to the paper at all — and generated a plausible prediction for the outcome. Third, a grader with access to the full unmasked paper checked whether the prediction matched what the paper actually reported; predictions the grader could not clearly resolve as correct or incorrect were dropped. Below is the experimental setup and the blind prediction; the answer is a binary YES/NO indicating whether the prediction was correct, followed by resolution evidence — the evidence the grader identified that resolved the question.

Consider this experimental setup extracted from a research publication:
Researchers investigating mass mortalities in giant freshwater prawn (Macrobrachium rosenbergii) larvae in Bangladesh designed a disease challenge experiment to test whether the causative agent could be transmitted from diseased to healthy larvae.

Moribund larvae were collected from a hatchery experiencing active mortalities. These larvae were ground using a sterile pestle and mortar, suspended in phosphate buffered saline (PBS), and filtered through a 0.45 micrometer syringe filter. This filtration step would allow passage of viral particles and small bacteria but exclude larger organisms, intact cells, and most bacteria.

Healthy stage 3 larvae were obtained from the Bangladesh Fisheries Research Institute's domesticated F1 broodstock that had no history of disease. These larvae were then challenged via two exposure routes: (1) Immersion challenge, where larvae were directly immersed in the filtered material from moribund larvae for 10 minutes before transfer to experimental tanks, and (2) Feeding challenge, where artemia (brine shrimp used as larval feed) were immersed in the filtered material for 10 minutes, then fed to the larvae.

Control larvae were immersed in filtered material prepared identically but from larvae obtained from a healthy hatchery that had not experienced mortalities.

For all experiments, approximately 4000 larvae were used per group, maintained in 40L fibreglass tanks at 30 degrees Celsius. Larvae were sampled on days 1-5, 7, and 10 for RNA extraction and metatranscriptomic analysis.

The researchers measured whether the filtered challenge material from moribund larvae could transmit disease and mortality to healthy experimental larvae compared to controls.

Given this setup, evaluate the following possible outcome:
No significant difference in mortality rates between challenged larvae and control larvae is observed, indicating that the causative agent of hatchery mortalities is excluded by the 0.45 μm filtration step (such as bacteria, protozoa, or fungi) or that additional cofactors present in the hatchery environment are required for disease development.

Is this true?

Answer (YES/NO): NO